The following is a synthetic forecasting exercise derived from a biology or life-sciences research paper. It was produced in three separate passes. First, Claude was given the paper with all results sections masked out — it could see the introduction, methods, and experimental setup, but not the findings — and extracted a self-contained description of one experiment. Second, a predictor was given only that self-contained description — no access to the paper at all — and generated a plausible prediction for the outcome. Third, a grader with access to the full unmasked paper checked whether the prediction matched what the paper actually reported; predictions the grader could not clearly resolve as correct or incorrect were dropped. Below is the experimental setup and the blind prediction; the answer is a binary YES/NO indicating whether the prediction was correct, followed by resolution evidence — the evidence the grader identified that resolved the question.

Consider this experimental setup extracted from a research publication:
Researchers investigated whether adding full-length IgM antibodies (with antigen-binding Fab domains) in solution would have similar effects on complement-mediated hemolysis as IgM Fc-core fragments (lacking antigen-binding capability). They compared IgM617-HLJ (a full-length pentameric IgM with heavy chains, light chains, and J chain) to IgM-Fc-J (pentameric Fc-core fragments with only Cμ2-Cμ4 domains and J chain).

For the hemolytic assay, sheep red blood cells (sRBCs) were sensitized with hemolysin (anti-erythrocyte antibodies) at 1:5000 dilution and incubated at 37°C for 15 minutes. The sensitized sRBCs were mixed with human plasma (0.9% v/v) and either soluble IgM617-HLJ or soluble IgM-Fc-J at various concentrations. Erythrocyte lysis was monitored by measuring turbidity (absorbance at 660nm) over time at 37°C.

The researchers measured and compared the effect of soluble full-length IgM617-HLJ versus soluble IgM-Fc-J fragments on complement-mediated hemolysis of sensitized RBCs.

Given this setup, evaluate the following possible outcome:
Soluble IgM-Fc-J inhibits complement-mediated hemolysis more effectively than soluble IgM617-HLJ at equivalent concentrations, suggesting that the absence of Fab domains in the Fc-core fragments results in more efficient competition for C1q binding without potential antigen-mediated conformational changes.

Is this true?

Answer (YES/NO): YES